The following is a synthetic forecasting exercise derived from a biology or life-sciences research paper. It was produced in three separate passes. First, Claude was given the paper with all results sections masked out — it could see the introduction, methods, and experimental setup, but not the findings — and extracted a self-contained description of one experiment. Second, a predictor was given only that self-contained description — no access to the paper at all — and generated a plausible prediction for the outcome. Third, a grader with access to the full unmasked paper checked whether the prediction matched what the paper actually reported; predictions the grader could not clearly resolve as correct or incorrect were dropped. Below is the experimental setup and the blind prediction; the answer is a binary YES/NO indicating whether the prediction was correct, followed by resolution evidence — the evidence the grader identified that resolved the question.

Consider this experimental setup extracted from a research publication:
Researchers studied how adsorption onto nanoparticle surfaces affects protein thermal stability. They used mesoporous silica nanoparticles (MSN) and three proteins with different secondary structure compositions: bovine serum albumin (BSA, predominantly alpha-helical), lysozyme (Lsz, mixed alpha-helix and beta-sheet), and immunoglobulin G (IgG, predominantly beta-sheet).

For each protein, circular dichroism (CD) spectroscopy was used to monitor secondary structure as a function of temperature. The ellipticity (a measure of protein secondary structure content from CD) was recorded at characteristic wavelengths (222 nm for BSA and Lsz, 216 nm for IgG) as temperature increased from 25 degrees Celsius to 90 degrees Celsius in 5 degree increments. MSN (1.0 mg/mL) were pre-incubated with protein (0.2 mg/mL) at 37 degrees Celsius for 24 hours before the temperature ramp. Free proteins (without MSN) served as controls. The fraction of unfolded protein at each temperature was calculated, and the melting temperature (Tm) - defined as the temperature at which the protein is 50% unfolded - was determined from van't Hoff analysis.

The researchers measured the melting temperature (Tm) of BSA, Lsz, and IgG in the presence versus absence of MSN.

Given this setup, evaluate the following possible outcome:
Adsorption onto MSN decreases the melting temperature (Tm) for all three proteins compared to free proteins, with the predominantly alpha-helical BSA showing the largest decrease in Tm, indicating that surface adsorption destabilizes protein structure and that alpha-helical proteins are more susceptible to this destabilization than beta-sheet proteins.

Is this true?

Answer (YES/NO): NO